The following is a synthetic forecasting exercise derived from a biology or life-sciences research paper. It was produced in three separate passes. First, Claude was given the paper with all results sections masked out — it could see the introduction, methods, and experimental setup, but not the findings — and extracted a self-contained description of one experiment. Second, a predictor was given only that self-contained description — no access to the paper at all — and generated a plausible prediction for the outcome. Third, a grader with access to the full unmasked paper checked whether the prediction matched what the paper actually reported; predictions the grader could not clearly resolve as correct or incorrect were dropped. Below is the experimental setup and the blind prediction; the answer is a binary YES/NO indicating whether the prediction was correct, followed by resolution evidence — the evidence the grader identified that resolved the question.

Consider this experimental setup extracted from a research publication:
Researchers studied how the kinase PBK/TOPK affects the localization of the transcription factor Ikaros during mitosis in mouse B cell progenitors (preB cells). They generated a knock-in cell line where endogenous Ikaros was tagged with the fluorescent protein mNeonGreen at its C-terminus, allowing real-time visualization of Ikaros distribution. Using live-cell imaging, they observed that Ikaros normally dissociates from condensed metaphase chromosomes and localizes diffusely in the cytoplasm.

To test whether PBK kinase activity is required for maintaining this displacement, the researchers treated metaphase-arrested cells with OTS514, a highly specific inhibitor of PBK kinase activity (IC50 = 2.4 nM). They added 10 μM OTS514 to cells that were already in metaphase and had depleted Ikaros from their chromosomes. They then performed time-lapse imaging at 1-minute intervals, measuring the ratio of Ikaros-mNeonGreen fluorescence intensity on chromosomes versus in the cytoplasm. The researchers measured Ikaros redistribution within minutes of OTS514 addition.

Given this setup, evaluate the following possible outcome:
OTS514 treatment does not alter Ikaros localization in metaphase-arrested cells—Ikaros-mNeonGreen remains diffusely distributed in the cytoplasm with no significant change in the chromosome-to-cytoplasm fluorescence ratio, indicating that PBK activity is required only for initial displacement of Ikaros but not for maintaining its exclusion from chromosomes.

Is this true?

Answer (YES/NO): NO